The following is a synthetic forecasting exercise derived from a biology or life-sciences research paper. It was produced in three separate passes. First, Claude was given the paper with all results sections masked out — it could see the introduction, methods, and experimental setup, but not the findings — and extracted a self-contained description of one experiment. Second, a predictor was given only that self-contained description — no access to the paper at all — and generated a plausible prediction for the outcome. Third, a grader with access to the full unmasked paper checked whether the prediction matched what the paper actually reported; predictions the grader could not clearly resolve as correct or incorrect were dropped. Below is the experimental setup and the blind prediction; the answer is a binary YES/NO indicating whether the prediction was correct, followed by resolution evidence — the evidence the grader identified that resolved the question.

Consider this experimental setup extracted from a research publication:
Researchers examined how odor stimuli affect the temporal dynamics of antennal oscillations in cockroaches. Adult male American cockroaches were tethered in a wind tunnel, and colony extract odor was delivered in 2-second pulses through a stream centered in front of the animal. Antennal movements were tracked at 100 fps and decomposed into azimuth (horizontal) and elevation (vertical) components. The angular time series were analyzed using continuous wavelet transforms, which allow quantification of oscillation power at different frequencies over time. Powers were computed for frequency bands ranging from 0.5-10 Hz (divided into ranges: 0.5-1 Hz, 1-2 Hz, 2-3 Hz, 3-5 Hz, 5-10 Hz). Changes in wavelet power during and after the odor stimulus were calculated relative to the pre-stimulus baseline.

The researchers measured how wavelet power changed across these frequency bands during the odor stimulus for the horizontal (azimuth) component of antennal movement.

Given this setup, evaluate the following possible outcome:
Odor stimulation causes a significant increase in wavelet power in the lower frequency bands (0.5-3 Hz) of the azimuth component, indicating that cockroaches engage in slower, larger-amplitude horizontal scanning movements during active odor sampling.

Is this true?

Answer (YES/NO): NO